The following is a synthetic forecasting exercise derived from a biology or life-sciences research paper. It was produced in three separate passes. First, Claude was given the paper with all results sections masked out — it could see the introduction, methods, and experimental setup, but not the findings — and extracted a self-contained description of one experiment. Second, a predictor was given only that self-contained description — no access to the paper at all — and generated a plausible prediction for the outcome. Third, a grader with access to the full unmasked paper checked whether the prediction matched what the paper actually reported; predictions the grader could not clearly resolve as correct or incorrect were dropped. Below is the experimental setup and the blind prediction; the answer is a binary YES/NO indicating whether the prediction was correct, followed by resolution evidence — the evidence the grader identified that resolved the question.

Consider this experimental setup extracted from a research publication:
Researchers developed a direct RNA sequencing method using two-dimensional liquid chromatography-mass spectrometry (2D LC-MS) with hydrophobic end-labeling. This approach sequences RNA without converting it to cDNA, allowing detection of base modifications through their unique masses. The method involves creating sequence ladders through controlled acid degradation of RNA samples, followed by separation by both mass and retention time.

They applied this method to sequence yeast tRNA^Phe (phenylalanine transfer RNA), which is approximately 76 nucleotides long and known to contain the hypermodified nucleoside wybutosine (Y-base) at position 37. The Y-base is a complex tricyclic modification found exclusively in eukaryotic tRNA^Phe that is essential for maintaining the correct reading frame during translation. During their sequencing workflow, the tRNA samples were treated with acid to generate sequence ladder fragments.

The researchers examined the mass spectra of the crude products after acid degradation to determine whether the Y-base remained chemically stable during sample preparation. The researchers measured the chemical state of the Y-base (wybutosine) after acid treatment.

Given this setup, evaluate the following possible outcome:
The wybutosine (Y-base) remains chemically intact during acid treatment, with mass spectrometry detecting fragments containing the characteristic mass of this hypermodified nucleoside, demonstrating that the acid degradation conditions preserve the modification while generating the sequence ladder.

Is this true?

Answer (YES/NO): NO